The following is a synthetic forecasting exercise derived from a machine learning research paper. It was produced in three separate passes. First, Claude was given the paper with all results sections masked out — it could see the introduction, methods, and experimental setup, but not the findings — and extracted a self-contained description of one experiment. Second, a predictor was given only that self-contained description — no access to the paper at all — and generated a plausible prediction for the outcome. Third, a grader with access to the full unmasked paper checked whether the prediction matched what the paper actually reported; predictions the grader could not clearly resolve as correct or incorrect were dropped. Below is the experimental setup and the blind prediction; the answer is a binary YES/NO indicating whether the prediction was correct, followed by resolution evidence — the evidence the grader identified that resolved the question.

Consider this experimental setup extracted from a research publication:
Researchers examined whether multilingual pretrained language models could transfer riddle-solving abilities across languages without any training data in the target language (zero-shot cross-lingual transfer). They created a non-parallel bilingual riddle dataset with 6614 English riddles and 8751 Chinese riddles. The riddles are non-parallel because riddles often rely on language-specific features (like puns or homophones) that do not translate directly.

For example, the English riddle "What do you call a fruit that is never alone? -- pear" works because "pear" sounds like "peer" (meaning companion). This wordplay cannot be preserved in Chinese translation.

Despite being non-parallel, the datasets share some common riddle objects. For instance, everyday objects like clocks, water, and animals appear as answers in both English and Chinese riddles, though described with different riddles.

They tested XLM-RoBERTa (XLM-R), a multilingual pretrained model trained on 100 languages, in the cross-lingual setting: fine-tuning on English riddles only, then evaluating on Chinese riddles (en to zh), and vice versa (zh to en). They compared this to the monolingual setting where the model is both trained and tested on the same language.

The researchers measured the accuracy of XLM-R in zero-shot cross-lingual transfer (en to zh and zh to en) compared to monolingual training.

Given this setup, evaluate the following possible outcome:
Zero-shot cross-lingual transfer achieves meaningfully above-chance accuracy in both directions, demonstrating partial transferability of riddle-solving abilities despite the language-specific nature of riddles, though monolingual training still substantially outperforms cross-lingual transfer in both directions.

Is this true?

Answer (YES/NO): NO